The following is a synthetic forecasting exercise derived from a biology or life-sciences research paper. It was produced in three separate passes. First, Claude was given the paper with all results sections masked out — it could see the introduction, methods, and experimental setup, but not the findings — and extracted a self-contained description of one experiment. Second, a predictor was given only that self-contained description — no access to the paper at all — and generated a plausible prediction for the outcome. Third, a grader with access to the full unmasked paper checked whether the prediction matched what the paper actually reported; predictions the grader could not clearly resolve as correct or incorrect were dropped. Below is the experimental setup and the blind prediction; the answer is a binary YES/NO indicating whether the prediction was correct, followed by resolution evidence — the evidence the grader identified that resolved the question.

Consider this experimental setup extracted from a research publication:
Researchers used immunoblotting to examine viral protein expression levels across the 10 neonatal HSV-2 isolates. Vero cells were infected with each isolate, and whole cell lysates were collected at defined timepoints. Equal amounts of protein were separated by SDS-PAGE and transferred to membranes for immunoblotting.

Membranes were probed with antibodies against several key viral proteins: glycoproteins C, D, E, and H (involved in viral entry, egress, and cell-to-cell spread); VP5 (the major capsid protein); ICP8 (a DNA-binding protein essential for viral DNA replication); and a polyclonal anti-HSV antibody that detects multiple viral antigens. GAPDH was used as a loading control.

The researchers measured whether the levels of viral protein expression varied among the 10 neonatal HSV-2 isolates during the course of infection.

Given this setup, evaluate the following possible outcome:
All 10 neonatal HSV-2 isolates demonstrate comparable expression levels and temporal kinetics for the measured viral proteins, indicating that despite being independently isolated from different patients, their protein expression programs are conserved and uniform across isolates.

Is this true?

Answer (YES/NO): YES